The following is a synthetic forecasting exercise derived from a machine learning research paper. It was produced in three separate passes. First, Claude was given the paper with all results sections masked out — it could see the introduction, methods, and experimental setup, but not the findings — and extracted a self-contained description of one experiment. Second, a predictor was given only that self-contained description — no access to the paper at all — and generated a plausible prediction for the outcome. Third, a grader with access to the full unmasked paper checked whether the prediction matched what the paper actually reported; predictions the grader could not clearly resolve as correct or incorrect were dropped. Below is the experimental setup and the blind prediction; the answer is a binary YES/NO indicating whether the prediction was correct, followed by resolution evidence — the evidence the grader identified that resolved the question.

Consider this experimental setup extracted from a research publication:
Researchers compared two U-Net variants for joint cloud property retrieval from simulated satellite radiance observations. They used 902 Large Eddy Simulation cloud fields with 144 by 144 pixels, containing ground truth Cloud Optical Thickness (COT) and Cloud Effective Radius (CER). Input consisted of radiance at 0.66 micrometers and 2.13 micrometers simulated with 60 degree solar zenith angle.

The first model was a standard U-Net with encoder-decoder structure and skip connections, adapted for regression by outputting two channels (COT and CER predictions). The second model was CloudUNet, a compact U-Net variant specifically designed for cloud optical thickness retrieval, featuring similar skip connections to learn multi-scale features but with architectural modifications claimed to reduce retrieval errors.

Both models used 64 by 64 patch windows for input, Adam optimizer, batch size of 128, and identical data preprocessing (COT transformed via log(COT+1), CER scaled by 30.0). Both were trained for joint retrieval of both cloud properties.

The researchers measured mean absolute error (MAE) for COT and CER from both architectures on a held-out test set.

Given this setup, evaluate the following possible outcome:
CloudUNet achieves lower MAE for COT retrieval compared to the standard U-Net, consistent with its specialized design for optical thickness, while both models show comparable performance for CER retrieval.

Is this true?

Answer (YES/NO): NO